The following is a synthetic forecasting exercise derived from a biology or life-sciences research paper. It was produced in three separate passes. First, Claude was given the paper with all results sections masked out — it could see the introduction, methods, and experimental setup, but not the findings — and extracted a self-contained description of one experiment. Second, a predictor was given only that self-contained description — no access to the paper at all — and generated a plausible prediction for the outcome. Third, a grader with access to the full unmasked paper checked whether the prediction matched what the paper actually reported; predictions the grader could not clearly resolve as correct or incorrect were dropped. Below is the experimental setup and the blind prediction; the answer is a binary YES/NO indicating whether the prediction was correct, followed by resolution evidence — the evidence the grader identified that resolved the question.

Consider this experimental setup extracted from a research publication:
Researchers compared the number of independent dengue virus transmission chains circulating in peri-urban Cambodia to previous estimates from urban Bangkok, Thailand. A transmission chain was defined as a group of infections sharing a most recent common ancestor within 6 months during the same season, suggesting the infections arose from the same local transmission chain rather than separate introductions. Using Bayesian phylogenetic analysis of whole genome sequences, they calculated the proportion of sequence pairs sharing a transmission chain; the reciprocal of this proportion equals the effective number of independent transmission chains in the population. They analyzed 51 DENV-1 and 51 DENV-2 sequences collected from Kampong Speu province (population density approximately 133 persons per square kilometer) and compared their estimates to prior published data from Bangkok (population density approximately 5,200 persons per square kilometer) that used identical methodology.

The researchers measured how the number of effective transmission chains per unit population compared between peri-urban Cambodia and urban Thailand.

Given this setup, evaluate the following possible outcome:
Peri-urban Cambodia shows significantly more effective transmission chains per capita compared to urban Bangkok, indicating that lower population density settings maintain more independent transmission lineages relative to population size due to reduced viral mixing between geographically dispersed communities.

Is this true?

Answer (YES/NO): NO